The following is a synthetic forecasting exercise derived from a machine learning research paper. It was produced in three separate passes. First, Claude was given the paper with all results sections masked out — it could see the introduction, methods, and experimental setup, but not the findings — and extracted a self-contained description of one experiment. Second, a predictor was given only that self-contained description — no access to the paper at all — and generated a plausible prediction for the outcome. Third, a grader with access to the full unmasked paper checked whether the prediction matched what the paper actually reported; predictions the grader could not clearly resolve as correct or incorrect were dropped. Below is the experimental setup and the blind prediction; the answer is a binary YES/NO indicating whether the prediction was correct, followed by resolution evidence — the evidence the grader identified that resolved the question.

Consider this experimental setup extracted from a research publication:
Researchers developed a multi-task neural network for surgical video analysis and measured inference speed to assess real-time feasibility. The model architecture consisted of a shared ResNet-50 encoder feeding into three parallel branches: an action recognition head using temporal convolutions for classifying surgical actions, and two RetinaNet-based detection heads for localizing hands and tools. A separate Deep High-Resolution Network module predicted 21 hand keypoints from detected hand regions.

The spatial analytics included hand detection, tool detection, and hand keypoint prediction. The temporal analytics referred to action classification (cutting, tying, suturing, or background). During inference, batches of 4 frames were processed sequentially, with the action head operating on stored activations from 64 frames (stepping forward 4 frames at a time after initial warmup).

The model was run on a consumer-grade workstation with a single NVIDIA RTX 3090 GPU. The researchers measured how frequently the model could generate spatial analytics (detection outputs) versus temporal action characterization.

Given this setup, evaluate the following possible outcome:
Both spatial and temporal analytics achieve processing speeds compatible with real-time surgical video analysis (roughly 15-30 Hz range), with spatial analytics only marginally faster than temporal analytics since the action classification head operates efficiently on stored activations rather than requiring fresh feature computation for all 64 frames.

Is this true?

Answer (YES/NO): NO